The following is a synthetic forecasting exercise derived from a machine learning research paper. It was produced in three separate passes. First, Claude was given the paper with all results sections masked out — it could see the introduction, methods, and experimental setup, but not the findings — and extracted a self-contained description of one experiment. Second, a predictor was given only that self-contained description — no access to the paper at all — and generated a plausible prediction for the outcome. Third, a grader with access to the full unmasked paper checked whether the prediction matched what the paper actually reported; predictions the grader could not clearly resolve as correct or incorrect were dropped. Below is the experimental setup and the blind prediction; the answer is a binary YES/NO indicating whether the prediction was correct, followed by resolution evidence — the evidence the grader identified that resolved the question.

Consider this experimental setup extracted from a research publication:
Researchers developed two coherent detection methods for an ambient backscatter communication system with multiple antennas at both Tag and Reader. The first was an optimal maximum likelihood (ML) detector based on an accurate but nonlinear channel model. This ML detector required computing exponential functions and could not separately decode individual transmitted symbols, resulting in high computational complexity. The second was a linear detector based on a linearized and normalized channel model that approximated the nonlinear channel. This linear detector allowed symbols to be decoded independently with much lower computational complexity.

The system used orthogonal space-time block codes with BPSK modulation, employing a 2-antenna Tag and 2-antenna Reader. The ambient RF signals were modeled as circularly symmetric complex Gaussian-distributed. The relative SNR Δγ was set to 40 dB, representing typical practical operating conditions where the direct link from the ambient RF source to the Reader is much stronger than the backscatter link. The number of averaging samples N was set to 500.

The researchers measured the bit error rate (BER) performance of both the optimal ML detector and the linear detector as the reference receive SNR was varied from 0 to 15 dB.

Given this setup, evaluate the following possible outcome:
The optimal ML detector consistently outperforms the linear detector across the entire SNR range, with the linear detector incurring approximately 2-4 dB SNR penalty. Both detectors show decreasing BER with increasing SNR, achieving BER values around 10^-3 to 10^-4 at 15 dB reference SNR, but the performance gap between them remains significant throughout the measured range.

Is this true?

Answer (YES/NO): NO